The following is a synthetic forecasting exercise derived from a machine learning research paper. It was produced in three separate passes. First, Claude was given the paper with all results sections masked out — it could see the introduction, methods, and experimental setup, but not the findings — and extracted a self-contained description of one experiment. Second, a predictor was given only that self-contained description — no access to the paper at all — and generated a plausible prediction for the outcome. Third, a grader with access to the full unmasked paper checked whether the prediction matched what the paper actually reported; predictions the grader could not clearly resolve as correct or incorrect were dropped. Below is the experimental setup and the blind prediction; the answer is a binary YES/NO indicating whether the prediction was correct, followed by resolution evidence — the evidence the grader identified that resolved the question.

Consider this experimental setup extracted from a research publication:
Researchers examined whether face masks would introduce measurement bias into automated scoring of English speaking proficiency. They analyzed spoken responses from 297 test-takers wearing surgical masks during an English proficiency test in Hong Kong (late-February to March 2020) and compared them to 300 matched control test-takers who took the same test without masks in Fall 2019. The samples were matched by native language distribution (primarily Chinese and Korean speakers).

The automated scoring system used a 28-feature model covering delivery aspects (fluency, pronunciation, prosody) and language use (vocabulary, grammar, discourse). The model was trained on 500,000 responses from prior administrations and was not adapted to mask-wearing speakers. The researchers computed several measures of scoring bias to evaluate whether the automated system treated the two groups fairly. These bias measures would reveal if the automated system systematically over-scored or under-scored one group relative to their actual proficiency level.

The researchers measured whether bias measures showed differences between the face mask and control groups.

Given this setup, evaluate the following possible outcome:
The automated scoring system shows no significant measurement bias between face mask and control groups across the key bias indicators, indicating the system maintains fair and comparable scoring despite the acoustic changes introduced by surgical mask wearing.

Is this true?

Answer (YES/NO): YES